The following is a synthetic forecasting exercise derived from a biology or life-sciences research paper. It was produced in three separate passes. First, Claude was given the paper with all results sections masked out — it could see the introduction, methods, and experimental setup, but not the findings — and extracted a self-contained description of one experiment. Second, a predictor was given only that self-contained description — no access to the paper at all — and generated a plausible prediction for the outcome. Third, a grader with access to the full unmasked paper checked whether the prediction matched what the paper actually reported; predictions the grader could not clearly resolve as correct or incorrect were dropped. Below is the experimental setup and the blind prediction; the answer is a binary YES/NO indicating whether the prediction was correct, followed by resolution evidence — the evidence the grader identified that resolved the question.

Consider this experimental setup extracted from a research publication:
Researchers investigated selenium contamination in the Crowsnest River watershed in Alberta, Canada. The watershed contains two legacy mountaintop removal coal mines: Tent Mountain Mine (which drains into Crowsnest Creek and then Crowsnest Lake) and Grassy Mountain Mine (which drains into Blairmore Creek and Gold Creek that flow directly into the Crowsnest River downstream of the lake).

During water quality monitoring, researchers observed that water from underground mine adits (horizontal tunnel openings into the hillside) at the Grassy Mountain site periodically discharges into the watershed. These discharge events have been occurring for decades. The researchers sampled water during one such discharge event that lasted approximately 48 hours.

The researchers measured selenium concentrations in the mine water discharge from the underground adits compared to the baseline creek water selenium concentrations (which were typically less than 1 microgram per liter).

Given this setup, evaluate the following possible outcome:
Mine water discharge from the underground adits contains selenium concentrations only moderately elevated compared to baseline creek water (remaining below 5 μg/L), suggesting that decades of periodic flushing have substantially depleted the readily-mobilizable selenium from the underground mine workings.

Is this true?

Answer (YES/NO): YES